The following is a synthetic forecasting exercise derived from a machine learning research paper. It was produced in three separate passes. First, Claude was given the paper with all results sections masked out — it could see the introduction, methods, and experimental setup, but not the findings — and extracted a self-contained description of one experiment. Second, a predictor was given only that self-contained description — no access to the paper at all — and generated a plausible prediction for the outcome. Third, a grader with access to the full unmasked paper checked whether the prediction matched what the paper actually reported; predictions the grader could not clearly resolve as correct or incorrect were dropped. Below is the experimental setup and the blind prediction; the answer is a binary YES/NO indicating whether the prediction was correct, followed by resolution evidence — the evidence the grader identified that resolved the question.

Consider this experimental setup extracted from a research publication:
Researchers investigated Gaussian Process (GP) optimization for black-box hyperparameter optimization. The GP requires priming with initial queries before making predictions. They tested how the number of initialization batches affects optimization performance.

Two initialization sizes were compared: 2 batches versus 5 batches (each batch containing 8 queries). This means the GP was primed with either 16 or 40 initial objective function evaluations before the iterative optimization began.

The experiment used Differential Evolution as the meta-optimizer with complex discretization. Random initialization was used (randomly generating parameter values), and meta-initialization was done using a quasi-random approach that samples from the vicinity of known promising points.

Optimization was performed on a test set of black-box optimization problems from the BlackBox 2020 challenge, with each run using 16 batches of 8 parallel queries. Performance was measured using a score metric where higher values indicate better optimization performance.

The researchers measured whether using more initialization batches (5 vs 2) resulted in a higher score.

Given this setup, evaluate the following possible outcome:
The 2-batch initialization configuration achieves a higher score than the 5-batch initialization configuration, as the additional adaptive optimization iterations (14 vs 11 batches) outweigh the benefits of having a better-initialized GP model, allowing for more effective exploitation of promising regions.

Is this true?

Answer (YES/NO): NO